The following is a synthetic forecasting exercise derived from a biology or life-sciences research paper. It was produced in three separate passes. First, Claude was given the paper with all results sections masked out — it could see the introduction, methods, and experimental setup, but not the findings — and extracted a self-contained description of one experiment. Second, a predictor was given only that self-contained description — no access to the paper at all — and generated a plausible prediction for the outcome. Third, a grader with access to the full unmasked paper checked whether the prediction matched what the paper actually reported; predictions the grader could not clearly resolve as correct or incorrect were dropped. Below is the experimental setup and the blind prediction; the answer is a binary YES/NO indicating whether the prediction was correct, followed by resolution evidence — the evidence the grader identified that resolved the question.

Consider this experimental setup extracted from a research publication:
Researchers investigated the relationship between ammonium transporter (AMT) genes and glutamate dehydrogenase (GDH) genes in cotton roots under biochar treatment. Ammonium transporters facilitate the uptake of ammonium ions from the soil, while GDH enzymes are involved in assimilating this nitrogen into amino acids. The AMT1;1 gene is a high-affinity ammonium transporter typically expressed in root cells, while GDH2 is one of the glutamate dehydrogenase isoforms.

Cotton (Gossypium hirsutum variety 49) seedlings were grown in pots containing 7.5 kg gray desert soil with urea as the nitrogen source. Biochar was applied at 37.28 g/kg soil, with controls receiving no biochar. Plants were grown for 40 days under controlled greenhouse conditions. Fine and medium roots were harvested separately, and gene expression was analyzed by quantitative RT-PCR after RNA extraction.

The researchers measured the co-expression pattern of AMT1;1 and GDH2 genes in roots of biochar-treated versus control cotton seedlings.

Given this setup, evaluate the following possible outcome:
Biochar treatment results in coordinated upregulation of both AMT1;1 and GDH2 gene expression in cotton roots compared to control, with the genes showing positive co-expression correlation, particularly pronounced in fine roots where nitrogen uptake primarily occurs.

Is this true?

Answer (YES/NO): YES